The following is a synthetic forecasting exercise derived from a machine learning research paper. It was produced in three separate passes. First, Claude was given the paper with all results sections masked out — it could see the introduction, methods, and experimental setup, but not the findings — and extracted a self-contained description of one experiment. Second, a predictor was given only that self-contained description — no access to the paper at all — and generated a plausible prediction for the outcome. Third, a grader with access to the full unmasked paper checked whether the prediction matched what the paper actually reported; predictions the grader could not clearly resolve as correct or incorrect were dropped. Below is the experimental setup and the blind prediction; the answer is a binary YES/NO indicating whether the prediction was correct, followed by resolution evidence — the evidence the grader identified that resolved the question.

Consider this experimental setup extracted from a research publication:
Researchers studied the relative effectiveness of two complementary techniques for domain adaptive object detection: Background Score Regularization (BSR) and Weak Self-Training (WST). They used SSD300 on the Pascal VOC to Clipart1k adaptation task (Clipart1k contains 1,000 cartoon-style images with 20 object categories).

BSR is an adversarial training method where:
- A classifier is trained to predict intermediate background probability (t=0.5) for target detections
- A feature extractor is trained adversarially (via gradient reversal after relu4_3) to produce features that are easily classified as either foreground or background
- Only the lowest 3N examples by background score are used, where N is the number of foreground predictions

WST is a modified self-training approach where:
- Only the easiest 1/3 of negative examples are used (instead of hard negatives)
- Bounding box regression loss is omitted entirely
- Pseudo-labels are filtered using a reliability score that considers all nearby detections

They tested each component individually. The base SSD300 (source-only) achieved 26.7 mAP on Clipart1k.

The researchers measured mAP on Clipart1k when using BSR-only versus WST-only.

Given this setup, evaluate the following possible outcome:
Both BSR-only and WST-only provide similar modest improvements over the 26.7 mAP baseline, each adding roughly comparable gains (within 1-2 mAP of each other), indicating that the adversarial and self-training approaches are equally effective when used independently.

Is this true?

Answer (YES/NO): NO